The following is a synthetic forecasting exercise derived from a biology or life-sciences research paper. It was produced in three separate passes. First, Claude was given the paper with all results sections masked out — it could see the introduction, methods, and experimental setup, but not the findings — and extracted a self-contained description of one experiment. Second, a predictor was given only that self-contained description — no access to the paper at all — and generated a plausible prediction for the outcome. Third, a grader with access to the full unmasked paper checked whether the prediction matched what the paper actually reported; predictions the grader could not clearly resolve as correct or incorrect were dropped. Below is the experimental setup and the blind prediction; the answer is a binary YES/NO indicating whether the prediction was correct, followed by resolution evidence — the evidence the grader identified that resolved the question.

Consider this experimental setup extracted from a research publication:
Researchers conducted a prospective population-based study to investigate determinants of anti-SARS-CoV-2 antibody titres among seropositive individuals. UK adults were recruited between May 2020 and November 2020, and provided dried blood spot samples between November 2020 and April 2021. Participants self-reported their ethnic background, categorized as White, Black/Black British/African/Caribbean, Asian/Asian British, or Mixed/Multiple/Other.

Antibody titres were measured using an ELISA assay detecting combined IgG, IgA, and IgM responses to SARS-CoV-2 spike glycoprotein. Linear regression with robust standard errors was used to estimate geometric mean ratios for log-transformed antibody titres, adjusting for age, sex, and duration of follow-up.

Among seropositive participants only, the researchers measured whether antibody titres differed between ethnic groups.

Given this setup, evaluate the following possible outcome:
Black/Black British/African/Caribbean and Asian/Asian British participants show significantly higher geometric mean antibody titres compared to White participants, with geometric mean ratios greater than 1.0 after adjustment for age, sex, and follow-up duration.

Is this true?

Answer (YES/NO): NO